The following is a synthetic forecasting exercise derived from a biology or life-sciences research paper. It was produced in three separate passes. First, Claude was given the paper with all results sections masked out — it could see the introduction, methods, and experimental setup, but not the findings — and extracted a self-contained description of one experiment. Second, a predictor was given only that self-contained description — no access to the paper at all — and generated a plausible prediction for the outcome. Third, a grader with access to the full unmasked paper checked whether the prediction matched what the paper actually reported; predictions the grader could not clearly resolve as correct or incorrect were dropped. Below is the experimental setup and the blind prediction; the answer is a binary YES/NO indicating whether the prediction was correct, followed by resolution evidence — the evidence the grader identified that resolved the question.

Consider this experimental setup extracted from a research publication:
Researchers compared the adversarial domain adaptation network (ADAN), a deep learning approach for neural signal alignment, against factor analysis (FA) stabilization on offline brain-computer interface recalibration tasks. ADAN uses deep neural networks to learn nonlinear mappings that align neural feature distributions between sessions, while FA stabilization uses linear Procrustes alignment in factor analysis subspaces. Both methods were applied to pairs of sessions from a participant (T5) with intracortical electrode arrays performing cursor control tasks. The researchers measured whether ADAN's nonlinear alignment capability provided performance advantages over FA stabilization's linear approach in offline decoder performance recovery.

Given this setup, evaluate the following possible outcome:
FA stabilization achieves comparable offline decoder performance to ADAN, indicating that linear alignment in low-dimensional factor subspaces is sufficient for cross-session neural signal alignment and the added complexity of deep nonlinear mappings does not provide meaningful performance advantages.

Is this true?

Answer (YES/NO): YES